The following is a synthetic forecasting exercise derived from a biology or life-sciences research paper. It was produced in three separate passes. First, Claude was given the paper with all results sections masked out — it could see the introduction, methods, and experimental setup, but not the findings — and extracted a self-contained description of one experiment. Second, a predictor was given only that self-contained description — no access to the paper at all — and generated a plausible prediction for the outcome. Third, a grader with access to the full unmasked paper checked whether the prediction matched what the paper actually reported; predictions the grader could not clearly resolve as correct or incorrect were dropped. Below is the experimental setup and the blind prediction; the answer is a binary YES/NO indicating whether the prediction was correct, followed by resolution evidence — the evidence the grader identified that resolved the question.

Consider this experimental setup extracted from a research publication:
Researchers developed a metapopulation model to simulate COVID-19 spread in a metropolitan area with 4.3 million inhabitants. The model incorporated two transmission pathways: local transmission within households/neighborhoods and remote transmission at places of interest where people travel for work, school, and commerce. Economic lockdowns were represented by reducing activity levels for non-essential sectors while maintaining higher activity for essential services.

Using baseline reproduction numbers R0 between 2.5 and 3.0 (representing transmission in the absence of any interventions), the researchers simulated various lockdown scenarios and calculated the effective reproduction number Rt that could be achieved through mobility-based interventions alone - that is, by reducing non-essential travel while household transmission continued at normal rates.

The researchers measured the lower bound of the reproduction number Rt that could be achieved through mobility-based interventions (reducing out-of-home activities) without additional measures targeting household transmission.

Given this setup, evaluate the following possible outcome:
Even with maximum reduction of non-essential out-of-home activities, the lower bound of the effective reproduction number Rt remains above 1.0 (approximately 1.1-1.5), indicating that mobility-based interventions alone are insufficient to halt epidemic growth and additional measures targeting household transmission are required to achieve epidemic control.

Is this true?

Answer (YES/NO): YES